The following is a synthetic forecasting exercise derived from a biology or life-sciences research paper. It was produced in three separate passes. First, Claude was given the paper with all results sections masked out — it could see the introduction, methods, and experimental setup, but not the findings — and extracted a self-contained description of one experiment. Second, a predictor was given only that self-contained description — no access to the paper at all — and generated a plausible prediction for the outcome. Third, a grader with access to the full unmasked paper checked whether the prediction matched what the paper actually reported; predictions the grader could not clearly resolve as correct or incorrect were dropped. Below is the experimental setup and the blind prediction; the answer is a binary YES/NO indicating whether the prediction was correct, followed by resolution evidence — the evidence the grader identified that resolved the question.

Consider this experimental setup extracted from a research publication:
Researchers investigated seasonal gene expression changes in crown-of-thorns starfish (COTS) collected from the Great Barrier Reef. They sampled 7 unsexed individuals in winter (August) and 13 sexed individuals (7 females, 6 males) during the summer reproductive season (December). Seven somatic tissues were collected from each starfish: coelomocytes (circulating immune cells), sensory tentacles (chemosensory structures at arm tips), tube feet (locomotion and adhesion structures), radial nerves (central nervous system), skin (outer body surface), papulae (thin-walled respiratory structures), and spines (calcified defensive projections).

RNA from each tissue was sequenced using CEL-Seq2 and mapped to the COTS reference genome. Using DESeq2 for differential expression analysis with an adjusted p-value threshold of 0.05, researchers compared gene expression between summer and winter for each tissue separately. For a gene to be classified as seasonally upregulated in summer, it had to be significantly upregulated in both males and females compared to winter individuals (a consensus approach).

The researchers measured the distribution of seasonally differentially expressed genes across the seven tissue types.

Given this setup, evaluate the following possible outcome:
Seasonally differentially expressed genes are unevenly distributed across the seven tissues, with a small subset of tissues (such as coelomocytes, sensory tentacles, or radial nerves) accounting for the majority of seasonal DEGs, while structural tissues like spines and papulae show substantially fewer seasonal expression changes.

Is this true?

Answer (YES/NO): NO